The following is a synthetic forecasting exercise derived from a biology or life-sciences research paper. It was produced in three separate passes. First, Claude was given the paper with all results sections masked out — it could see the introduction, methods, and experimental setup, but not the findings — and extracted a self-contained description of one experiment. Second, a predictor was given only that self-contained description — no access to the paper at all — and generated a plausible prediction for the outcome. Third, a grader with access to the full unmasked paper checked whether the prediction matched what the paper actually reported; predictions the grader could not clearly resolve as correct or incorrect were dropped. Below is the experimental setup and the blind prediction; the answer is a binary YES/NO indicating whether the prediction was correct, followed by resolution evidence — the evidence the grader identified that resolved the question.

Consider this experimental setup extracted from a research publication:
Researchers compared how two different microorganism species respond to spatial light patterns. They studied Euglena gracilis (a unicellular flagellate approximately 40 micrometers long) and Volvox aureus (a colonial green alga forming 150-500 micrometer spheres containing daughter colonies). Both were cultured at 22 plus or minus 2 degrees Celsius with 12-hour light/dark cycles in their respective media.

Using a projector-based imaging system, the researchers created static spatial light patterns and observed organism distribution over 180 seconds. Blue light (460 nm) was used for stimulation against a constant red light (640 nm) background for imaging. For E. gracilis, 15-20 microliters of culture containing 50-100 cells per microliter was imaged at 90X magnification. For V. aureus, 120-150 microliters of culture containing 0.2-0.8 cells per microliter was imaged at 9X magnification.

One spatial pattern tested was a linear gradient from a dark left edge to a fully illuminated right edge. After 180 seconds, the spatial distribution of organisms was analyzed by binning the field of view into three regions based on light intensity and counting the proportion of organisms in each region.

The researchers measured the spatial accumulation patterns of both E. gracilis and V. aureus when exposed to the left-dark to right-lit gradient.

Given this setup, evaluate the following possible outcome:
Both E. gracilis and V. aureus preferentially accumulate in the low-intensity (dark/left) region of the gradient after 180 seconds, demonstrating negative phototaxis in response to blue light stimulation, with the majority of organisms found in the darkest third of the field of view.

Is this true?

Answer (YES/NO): NO